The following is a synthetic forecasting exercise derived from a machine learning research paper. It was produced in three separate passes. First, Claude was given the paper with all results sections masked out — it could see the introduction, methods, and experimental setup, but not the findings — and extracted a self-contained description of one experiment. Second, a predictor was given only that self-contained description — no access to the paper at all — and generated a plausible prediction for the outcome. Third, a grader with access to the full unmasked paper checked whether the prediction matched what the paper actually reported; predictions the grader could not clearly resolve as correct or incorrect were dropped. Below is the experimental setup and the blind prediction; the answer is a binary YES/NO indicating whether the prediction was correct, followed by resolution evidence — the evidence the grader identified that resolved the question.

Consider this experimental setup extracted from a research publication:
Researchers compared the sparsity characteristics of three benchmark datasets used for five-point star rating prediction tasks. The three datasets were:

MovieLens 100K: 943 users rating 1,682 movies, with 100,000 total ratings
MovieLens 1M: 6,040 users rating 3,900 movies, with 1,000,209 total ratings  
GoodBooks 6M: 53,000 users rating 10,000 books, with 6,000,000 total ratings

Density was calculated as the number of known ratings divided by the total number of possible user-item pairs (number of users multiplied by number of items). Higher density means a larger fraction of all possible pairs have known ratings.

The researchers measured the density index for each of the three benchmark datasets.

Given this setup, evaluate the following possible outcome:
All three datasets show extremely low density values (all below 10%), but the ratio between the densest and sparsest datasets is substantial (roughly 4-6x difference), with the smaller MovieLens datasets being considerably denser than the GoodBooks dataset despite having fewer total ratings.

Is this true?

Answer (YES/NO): NO